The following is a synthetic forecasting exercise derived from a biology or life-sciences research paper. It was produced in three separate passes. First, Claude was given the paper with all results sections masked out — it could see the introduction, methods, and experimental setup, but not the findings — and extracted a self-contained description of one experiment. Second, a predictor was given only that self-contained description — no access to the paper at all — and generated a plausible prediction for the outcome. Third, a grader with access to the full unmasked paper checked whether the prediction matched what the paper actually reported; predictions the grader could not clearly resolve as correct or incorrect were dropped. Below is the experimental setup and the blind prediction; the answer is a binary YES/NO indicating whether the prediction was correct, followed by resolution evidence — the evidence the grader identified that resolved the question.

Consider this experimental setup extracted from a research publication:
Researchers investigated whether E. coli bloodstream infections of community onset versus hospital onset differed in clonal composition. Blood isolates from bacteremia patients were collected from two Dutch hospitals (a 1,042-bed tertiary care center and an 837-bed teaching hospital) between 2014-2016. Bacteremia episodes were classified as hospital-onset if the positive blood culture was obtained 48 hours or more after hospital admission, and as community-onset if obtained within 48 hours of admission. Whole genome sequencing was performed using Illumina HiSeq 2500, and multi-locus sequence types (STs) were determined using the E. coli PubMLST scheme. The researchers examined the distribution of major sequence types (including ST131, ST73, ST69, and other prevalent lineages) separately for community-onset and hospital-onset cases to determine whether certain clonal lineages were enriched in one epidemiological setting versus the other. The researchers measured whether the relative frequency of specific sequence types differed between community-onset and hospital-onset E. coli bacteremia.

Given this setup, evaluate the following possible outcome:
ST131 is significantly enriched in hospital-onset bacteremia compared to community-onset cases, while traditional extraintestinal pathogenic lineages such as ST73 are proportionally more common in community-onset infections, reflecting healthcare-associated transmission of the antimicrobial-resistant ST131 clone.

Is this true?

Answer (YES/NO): NO